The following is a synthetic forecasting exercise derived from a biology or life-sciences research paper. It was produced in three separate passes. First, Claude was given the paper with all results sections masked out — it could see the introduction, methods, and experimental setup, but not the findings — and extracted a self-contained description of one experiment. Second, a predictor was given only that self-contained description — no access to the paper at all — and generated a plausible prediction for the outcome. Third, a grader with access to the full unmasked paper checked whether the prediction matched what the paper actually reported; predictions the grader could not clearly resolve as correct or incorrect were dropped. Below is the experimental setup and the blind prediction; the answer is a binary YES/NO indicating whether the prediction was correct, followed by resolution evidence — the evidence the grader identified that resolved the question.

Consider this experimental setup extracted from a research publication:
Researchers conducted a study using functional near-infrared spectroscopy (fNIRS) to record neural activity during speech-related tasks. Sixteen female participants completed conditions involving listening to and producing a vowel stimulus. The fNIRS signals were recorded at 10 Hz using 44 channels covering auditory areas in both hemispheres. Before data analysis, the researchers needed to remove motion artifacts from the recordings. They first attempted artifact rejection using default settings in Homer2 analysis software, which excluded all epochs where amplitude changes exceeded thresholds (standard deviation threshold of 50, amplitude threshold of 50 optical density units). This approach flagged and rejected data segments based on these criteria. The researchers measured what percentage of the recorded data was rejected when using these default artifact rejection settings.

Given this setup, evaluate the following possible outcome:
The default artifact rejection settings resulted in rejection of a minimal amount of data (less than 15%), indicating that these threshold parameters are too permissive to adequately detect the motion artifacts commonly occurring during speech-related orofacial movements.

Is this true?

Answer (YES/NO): NO